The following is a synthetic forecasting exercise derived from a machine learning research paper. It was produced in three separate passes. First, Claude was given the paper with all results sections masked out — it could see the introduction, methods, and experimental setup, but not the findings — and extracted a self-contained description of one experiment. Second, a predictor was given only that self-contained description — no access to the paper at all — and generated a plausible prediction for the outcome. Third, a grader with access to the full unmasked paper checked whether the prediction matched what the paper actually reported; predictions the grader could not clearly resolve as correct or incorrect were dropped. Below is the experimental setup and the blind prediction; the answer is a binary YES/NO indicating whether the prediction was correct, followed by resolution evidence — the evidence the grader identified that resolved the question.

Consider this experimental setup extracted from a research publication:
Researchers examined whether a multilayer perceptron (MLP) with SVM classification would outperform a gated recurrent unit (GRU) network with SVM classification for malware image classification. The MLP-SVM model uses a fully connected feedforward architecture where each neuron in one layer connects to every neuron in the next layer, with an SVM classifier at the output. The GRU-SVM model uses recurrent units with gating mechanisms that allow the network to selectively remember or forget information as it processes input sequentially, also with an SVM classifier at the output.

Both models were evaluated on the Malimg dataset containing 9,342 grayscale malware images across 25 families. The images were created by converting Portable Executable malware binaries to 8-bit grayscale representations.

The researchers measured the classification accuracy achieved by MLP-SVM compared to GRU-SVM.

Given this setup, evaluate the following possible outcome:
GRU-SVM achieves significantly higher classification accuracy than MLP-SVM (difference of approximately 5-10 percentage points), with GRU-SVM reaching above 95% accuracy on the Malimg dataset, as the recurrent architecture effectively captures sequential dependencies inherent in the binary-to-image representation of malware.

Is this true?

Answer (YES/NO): NO